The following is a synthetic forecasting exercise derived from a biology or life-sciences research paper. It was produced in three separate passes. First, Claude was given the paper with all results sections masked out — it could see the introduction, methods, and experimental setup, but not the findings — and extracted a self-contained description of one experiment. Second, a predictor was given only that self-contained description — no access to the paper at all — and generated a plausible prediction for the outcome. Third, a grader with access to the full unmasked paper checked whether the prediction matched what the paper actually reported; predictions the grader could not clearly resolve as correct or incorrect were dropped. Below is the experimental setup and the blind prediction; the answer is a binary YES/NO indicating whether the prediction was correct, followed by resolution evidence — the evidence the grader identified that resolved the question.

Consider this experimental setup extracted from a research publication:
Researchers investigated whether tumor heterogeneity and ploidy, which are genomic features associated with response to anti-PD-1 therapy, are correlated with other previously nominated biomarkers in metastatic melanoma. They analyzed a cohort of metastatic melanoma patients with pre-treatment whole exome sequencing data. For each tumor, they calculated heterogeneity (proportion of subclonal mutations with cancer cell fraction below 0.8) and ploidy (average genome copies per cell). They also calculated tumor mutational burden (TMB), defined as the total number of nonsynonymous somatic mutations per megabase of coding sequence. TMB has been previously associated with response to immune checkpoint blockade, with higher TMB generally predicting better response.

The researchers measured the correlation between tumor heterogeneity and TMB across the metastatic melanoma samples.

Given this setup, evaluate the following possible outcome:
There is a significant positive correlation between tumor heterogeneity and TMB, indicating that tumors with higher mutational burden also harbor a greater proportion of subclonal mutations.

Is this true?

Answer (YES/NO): NO